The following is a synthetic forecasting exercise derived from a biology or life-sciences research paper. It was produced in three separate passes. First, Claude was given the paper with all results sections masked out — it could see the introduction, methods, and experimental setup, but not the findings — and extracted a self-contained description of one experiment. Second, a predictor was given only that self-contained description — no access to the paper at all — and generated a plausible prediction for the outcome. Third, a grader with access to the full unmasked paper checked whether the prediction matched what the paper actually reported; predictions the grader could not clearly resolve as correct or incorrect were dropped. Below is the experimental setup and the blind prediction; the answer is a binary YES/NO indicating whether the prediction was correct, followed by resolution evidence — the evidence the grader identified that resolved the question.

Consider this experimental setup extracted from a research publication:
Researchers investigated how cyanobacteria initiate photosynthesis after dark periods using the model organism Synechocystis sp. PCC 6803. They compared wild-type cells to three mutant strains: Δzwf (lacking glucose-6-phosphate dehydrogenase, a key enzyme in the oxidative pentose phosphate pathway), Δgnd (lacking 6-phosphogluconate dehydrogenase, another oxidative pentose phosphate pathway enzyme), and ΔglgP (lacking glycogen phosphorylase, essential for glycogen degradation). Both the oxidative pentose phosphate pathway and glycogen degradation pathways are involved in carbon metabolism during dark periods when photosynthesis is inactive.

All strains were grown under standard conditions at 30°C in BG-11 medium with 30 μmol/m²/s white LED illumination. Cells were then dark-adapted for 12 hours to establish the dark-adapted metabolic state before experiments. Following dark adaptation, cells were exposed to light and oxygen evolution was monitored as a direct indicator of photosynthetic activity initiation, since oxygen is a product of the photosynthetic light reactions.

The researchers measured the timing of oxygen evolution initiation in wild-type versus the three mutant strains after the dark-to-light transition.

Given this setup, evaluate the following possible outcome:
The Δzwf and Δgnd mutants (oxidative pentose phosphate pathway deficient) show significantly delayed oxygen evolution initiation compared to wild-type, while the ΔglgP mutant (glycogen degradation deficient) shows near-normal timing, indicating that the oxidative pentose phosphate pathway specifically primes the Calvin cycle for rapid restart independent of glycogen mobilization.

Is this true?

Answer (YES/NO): NO